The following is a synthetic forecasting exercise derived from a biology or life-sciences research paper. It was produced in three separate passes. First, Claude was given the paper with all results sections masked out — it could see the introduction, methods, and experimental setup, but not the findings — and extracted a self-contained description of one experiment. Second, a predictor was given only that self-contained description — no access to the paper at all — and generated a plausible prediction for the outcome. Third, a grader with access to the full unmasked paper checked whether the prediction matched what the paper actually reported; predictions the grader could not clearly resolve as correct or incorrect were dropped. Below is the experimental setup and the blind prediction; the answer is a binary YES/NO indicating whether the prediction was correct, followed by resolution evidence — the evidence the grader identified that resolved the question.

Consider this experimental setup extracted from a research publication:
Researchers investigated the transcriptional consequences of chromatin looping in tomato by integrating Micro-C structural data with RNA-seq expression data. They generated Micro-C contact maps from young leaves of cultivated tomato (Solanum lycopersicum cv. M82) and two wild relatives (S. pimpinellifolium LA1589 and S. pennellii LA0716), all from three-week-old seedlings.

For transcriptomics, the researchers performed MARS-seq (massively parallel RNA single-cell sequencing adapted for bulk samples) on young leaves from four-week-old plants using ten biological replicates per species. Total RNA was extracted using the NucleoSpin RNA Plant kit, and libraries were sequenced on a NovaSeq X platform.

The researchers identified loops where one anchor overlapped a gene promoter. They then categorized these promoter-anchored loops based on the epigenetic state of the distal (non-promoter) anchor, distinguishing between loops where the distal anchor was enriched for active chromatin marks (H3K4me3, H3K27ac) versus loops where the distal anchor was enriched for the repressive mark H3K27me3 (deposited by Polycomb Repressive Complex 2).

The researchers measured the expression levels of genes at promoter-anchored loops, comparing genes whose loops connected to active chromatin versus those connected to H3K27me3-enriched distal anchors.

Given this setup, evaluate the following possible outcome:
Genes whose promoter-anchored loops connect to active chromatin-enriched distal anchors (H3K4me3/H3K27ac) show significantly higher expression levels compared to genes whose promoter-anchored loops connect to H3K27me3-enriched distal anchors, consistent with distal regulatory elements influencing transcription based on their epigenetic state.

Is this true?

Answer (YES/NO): YES